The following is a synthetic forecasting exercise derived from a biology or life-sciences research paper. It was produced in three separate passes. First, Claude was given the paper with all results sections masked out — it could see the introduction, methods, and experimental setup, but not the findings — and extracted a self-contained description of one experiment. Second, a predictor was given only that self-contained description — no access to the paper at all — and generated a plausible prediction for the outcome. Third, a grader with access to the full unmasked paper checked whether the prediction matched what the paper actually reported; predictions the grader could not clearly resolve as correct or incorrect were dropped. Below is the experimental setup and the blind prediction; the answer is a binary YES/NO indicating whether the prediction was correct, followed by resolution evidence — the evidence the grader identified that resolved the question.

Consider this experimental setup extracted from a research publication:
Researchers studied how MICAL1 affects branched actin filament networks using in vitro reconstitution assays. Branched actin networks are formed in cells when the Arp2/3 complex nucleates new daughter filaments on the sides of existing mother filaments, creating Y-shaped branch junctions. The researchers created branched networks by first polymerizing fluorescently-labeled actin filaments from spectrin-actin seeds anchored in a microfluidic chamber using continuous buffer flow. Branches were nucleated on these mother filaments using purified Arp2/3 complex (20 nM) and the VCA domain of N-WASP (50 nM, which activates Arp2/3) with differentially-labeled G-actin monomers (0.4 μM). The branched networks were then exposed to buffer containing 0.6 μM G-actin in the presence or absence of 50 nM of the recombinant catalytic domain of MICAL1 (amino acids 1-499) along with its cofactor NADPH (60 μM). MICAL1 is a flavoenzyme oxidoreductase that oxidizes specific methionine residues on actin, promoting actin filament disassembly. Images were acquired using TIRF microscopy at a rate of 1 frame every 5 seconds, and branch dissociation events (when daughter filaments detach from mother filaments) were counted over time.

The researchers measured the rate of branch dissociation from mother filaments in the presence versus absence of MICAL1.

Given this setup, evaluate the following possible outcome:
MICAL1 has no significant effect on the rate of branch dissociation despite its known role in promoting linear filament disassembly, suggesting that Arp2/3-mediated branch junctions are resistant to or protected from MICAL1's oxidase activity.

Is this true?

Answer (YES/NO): NO